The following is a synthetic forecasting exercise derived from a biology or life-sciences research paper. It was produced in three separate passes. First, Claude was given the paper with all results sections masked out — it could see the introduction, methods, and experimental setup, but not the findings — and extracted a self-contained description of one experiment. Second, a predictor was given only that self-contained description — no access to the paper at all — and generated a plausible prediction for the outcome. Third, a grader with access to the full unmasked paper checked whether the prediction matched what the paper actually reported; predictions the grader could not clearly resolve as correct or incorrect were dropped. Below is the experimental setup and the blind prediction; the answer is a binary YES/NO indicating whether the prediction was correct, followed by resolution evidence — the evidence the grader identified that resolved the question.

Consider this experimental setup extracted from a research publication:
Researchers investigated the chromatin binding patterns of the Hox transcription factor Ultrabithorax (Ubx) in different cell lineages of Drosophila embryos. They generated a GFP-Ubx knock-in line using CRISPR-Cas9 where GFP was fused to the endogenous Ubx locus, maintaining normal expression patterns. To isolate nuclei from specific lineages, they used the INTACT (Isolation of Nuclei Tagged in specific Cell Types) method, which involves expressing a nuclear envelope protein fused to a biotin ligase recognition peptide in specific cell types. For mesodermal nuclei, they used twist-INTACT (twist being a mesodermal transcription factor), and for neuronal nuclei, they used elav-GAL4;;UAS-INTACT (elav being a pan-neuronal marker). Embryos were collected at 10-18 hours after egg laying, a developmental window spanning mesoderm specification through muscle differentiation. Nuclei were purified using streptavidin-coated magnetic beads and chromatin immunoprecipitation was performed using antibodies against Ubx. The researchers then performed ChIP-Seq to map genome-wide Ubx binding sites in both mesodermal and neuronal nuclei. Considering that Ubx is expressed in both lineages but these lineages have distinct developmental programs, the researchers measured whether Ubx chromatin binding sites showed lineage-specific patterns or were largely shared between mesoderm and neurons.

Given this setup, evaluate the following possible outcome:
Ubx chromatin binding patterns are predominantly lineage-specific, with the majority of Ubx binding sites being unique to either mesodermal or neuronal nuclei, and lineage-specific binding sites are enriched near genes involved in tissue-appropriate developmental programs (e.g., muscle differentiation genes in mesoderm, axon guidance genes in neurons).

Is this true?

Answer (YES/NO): NO